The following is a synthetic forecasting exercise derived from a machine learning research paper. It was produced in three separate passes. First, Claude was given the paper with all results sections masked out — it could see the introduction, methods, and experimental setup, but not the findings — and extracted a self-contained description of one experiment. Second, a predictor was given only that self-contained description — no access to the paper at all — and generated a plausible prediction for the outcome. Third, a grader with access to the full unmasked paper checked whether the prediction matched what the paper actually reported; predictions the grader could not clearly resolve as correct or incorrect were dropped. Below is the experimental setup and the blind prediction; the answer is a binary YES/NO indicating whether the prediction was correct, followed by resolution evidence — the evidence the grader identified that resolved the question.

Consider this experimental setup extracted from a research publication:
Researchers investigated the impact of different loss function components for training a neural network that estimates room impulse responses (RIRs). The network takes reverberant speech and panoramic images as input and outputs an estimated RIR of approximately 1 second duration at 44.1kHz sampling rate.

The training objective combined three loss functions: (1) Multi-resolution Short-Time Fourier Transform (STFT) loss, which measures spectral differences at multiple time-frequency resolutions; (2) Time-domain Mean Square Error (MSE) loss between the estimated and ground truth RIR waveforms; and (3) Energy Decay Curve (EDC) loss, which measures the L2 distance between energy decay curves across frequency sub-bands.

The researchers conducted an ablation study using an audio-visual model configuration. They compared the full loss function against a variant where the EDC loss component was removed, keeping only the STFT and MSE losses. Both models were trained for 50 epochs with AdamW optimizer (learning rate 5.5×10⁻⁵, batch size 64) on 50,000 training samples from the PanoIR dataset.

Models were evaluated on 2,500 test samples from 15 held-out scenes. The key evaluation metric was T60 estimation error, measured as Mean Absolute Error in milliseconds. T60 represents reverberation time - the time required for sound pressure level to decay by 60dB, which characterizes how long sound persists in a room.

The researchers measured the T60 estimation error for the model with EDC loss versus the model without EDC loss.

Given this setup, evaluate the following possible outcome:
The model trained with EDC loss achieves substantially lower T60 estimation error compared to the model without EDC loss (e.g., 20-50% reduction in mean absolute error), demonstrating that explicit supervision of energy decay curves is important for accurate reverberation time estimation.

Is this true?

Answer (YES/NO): NO